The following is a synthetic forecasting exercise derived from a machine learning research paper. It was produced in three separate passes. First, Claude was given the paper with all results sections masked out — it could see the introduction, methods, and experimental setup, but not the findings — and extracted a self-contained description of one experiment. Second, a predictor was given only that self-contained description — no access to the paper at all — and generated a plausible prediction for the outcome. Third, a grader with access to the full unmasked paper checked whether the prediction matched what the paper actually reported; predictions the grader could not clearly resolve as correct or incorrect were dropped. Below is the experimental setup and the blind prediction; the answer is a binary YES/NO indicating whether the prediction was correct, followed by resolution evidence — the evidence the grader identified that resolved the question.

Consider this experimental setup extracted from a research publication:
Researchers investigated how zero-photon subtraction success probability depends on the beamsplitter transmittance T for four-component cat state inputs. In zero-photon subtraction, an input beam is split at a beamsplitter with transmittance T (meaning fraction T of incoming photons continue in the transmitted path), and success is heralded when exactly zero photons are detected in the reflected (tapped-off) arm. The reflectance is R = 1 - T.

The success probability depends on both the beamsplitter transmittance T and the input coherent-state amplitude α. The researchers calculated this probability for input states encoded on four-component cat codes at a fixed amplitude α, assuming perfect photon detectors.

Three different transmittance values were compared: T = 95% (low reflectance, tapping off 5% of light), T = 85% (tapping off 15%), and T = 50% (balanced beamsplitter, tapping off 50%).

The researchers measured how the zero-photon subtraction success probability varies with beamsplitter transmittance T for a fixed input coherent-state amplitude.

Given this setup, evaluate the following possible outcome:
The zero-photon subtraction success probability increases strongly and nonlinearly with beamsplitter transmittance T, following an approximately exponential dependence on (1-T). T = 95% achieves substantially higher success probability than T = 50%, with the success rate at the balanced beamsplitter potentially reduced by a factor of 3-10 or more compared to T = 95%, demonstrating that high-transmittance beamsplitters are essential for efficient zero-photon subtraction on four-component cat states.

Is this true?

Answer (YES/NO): YES